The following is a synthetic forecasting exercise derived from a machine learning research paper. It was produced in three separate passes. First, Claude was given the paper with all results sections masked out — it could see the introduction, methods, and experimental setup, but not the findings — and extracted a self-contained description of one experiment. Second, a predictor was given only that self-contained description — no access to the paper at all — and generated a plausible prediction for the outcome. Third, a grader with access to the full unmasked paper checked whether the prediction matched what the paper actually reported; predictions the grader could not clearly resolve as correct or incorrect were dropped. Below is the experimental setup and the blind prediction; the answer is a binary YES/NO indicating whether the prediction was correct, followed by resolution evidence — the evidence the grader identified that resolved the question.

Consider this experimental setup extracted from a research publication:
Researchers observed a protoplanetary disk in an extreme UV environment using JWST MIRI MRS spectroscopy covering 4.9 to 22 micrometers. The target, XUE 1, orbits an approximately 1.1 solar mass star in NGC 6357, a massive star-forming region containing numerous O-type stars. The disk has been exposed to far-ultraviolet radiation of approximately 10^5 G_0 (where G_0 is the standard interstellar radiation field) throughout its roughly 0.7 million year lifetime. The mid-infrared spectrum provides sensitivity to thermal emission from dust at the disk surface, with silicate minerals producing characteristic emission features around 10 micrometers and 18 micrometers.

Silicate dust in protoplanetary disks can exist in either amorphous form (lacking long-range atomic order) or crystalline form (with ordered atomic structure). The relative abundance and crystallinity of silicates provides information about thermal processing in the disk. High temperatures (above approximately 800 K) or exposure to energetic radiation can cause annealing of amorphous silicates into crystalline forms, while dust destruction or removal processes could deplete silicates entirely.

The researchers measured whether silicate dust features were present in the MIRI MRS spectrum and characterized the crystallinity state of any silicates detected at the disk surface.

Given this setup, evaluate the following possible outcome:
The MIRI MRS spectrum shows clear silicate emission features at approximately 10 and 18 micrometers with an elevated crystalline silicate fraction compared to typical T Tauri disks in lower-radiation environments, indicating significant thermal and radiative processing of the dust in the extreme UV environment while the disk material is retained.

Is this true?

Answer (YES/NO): NO